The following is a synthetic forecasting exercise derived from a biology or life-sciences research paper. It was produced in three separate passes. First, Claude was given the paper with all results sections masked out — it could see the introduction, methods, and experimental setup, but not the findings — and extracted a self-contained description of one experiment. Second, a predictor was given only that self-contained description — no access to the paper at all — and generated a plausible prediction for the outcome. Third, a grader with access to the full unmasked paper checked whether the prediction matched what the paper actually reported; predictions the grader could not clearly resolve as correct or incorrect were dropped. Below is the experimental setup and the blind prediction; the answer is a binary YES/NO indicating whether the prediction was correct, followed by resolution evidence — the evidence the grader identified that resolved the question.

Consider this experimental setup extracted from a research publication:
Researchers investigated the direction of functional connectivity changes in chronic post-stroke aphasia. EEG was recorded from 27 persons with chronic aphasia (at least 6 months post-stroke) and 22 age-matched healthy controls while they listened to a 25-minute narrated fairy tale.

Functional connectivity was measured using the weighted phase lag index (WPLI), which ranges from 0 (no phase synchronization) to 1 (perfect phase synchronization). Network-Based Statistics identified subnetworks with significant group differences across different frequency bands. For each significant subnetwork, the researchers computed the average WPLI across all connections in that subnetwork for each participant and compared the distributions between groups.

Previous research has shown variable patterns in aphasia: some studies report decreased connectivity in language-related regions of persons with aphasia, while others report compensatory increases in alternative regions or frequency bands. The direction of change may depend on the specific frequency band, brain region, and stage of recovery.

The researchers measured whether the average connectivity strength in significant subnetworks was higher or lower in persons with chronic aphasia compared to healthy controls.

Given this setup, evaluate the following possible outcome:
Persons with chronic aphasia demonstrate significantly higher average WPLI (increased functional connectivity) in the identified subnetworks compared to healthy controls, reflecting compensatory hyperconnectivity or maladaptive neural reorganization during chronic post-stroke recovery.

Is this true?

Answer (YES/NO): NO